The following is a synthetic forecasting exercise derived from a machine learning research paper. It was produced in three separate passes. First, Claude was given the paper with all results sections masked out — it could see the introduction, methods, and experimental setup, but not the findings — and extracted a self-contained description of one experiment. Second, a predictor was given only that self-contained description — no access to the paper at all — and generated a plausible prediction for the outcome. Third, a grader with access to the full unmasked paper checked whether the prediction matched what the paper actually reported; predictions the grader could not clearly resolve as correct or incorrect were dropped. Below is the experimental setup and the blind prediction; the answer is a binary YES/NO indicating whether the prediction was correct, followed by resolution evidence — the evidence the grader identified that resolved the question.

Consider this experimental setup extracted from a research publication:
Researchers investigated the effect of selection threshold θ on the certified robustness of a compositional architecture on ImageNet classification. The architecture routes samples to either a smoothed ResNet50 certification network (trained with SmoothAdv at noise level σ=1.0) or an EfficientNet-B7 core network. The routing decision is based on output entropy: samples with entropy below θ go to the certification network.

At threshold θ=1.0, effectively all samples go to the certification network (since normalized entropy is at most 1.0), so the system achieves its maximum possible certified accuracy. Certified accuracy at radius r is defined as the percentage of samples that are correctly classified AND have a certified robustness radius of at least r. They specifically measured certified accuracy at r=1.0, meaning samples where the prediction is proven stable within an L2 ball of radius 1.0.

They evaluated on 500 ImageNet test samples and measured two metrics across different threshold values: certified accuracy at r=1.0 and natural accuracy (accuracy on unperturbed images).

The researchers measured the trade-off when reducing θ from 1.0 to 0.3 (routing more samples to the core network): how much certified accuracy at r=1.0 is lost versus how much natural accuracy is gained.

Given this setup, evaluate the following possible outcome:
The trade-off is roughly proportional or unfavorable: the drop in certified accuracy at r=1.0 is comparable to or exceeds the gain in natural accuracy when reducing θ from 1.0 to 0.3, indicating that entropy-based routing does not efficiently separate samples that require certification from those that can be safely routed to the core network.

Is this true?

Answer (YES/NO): NO